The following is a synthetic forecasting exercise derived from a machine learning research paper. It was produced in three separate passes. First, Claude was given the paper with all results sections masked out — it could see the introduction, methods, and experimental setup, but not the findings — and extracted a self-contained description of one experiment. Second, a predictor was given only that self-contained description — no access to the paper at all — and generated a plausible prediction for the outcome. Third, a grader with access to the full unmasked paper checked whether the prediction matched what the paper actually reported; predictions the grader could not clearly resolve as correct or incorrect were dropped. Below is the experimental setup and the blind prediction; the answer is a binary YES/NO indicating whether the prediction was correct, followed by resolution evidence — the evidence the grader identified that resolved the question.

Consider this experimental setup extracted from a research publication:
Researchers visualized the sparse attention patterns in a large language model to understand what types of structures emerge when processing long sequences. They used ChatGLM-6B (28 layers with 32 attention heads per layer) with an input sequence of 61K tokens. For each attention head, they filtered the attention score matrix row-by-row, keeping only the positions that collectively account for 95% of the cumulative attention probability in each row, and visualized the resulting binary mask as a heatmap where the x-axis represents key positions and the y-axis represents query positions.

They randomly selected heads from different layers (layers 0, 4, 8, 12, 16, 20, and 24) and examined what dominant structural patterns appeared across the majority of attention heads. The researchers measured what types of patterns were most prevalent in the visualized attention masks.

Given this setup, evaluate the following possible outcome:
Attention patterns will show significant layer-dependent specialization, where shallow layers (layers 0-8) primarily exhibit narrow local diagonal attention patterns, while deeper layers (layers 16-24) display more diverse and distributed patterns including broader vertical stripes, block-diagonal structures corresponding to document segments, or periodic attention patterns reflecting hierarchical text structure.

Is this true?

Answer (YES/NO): NO